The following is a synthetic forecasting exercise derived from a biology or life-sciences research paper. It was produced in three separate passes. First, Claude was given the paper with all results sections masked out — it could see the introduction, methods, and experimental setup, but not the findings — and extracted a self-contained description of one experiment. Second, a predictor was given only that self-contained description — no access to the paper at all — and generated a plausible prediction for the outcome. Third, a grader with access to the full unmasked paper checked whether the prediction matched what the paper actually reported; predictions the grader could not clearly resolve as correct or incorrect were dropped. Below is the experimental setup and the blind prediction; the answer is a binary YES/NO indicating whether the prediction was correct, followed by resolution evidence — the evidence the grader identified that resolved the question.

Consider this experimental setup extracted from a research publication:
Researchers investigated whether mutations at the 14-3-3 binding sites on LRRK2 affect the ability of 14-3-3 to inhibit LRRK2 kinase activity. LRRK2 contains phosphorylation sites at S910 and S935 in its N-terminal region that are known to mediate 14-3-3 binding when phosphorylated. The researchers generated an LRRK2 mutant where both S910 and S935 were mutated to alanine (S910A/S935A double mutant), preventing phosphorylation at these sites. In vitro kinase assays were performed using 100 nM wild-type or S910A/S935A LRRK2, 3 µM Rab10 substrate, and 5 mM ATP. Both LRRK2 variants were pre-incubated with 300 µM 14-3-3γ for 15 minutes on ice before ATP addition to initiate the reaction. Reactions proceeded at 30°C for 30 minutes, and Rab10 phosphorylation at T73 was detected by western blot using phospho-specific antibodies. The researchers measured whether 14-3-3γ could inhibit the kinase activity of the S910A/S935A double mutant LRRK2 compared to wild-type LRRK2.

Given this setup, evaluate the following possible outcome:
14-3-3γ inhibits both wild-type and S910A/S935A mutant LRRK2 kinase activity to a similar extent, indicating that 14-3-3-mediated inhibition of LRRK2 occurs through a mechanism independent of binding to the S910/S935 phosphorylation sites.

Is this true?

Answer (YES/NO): NO